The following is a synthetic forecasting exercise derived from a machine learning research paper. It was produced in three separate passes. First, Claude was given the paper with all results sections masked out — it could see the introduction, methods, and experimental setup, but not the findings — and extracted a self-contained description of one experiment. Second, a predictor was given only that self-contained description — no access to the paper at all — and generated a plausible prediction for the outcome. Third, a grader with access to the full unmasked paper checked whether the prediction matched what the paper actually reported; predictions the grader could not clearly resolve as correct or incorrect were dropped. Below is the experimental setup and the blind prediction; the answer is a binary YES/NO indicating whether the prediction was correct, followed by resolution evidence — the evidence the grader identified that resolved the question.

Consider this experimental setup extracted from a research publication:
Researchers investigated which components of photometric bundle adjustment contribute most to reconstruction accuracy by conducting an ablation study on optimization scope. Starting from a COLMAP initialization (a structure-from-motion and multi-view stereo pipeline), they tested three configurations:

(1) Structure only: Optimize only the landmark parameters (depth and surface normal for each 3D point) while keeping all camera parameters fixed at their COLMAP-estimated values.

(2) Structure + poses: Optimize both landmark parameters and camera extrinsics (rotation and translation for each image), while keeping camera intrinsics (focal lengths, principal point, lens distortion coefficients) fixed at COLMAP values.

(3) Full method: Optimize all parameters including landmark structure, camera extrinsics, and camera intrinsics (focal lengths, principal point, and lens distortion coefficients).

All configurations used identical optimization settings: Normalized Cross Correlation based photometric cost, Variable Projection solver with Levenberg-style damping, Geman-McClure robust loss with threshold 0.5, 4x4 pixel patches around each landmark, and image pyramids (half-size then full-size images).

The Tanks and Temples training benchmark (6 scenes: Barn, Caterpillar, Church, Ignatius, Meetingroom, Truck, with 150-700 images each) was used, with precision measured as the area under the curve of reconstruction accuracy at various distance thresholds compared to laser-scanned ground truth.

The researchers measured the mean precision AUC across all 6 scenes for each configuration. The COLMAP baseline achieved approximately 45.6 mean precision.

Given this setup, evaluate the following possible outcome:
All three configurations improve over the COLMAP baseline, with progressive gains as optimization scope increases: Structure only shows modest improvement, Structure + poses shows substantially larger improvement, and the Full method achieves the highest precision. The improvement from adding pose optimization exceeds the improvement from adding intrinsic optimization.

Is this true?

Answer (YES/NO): NO